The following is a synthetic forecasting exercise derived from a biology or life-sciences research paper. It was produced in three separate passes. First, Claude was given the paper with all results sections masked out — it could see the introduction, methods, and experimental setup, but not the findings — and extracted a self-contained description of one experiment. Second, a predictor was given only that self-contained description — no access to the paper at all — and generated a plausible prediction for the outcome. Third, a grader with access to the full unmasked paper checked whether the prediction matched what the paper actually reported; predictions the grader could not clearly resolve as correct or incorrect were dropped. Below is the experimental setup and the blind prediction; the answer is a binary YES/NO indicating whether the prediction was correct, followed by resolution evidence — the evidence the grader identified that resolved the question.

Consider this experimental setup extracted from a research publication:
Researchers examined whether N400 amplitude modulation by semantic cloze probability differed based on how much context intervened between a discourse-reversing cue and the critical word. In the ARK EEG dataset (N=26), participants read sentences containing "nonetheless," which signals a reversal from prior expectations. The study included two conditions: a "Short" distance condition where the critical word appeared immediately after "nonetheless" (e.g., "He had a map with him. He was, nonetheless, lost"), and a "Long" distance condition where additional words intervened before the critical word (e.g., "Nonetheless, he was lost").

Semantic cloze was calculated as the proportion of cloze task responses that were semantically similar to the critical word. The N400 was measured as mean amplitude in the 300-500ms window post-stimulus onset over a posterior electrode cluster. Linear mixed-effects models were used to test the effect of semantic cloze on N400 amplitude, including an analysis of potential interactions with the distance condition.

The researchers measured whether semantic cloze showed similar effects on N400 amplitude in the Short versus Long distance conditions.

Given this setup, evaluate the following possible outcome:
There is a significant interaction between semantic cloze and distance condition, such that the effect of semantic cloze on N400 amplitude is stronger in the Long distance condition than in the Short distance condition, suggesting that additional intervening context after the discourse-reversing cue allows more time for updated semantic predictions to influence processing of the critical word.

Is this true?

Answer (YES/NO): NO